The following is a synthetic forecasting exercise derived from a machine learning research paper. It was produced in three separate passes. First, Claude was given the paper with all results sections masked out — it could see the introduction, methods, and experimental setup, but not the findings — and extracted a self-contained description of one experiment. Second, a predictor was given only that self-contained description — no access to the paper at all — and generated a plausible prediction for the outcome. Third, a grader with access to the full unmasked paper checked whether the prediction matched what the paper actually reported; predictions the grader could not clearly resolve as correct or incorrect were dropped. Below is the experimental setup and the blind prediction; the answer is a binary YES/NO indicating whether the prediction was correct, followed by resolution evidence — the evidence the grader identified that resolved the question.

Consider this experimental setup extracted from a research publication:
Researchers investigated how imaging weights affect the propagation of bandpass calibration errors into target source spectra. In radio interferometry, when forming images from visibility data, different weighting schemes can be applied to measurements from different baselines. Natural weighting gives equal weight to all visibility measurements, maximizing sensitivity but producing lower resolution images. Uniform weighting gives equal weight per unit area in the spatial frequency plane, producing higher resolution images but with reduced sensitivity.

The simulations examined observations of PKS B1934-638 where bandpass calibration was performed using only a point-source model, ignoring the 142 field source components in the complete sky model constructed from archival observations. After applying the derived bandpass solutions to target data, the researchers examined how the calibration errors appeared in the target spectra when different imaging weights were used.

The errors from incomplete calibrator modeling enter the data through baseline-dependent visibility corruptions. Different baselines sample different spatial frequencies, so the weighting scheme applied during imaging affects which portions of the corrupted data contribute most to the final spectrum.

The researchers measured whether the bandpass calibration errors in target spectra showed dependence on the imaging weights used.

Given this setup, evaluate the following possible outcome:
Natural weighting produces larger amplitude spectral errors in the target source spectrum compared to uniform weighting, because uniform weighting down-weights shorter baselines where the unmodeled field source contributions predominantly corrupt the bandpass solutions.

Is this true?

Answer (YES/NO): NO